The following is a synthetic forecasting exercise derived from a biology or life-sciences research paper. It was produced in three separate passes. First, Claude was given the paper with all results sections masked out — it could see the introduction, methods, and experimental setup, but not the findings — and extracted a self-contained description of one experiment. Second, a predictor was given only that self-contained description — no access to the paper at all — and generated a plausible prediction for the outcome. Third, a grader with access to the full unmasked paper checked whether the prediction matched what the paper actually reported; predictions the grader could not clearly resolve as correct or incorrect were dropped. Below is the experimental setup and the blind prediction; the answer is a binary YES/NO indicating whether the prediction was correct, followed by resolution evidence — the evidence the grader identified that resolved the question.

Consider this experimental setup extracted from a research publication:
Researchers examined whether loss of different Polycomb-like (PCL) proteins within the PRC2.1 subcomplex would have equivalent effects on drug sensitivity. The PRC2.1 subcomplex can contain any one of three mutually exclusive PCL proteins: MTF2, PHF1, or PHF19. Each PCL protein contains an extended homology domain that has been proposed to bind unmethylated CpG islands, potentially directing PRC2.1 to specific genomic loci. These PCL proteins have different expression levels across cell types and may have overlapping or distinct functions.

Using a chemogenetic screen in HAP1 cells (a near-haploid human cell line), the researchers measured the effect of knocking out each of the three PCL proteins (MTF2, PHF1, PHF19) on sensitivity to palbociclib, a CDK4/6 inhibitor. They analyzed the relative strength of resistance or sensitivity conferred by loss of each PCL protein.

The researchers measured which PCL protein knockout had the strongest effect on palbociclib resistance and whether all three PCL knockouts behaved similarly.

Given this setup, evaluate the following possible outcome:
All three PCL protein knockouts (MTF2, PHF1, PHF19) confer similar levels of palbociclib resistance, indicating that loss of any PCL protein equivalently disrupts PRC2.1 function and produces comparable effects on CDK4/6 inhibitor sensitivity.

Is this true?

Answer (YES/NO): NO